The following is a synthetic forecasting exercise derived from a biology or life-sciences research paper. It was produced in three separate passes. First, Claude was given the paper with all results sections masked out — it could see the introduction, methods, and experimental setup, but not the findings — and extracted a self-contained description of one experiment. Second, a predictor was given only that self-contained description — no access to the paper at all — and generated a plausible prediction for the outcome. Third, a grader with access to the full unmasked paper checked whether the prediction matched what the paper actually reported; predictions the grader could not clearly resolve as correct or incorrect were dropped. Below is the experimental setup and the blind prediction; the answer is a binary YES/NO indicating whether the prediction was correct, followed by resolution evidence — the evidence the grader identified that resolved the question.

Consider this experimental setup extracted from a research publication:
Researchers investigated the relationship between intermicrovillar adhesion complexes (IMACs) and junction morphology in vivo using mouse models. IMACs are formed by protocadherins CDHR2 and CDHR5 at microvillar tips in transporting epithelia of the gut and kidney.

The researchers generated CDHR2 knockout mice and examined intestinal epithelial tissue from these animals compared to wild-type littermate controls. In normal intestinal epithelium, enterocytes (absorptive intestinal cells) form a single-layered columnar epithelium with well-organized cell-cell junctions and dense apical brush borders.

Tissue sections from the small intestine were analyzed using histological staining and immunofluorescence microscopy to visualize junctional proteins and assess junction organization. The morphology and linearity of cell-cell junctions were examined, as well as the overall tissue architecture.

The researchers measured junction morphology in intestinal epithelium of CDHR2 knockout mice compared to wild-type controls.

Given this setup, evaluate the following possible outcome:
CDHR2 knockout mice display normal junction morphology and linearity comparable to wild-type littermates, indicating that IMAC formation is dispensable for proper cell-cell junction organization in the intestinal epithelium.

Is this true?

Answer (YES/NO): NO